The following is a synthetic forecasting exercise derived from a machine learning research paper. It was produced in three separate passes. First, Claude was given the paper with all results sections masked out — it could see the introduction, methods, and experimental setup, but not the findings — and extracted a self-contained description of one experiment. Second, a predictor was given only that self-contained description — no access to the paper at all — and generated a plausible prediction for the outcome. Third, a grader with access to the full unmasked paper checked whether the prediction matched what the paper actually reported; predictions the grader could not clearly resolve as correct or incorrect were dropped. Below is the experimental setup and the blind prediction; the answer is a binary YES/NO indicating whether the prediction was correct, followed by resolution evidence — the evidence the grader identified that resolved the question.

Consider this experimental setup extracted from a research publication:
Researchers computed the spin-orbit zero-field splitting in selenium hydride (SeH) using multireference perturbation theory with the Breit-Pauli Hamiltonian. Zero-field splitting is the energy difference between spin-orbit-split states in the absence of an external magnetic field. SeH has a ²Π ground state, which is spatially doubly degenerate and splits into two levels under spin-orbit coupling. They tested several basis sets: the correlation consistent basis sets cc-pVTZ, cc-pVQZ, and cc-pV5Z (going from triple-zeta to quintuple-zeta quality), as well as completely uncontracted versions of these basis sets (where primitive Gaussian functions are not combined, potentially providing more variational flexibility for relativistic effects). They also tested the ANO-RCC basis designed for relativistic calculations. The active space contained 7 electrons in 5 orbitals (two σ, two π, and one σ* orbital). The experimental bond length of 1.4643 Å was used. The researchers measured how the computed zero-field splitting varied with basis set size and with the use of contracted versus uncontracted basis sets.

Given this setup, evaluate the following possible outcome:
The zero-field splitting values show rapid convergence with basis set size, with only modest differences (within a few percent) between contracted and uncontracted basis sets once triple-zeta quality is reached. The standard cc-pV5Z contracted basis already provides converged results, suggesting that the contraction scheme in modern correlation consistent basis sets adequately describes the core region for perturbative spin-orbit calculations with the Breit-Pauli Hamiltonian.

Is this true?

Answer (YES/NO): NO